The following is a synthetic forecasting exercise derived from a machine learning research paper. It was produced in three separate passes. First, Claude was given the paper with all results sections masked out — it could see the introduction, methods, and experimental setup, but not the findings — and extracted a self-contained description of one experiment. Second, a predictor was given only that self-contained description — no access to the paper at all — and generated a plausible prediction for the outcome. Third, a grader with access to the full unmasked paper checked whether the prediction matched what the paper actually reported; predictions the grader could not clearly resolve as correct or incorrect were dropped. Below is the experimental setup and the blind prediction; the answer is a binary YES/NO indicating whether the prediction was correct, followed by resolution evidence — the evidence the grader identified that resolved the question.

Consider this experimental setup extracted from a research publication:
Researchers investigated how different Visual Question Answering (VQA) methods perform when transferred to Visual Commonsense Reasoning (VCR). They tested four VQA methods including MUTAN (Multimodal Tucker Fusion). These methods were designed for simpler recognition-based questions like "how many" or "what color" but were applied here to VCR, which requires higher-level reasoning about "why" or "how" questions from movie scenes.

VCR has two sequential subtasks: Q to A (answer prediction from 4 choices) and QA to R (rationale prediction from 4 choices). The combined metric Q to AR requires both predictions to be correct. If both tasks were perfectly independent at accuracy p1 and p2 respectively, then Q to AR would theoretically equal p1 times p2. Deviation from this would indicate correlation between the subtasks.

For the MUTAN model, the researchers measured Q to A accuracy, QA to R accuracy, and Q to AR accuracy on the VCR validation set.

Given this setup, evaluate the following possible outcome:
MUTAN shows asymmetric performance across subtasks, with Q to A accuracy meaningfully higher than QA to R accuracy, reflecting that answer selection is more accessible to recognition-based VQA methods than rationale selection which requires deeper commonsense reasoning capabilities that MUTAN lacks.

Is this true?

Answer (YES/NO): YES